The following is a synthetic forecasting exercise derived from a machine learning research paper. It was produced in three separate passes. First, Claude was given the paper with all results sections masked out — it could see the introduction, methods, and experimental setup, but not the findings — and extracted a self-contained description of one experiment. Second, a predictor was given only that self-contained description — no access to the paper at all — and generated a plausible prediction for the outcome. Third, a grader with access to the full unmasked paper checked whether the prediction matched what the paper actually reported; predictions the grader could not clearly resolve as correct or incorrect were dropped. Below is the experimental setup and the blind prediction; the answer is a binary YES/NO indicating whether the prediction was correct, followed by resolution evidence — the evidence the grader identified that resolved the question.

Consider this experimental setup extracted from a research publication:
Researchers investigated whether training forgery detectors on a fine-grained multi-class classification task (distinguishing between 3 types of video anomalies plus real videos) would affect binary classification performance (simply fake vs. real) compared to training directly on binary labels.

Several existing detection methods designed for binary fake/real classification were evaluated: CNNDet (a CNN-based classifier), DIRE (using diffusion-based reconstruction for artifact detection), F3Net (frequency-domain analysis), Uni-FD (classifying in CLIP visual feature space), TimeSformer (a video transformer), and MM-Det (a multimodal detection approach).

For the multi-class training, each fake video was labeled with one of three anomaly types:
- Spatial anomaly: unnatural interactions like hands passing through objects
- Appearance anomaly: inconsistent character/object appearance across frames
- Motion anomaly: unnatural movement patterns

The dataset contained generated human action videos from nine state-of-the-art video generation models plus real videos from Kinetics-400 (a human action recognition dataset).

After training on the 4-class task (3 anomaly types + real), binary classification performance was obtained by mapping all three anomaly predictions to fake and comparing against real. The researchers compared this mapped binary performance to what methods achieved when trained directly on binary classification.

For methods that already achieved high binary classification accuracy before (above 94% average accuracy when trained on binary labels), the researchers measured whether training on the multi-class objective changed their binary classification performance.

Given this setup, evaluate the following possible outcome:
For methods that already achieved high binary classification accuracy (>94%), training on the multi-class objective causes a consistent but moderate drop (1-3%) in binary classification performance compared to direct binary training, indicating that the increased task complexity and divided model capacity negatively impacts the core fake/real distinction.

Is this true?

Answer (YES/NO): NO